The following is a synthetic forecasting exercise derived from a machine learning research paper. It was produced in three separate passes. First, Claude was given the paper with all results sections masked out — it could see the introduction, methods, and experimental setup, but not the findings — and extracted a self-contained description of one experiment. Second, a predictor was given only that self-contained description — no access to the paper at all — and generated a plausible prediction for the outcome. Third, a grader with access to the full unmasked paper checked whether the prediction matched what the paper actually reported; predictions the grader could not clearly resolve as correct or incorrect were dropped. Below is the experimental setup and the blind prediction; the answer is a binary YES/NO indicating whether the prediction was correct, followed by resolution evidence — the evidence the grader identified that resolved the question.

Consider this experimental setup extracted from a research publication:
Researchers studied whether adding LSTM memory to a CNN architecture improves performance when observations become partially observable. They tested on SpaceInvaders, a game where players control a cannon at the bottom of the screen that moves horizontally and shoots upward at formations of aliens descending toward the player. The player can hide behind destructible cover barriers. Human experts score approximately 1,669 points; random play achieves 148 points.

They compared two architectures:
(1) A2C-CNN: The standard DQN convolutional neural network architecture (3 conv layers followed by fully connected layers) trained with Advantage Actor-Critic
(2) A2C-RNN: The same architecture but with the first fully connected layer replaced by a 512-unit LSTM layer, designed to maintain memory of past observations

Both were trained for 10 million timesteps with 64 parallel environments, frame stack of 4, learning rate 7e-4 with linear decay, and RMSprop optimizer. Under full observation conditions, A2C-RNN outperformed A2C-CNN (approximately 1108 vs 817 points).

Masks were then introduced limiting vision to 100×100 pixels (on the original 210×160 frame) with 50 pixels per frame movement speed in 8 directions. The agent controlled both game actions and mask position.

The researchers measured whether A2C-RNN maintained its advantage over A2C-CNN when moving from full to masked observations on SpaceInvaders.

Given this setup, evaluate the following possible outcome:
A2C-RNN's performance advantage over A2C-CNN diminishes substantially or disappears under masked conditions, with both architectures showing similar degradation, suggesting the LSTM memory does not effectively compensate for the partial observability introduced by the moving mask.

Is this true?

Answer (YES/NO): NO